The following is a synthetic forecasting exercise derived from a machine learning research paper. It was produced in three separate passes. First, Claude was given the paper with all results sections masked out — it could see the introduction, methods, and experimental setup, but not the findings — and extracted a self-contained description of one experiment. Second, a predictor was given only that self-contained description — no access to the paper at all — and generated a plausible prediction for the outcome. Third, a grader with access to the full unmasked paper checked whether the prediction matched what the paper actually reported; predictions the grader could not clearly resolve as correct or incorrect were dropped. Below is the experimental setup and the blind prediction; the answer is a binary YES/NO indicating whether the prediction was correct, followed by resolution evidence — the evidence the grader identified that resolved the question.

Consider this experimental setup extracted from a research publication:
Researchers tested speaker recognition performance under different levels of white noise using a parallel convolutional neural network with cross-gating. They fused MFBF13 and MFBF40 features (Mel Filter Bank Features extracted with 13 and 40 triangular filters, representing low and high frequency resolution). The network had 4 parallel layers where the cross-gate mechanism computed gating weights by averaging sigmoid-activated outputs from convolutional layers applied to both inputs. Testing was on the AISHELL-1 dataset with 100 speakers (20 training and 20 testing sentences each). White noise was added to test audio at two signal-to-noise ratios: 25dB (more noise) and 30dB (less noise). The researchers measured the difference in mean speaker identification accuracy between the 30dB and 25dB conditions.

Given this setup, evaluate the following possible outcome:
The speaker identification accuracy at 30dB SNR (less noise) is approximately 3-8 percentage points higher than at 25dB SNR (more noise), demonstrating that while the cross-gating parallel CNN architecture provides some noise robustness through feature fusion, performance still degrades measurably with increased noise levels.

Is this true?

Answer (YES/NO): NO